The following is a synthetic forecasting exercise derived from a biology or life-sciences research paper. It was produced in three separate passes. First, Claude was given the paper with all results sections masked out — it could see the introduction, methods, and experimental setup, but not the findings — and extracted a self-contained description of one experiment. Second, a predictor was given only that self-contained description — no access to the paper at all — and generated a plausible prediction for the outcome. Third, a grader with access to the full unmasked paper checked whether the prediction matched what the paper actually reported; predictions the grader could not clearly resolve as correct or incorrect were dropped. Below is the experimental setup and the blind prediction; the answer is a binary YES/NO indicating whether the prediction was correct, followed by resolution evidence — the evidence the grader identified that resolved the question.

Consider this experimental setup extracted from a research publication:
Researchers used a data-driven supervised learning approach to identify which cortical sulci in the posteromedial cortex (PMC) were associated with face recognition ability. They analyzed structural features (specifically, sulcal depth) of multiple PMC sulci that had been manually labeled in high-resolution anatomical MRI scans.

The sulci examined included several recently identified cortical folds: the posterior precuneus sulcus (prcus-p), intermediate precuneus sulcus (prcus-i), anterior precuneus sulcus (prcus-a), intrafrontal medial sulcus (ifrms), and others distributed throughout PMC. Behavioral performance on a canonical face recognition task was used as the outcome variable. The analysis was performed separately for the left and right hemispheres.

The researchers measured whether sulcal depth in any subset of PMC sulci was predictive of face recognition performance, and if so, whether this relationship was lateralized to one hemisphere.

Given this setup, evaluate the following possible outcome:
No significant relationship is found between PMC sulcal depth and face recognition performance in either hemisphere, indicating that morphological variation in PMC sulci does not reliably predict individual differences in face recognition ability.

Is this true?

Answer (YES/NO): NO